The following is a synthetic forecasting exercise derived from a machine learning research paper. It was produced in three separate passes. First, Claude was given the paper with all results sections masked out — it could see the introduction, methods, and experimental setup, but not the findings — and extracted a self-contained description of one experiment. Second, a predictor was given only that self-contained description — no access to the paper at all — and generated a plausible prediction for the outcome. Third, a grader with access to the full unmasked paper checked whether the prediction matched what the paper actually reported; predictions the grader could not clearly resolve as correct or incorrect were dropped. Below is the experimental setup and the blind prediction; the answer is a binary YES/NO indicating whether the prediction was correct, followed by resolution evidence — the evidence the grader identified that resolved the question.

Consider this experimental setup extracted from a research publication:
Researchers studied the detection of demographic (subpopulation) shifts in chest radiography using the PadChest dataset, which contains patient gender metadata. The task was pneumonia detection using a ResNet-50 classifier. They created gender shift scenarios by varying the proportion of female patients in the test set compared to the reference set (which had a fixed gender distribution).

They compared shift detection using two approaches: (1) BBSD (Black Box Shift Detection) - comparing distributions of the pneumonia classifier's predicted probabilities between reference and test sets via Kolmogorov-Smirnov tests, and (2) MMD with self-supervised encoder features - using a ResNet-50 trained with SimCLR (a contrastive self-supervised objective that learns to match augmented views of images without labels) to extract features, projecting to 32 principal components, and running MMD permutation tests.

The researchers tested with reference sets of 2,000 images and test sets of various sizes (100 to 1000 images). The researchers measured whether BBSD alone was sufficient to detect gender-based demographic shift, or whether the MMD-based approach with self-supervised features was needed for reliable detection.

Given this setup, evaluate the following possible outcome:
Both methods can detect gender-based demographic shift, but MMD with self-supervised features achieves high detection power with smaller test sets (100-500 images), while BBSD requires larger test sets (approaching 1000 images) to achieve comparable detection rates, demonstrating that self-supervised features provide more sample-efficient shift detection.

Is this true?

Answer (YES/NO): NO